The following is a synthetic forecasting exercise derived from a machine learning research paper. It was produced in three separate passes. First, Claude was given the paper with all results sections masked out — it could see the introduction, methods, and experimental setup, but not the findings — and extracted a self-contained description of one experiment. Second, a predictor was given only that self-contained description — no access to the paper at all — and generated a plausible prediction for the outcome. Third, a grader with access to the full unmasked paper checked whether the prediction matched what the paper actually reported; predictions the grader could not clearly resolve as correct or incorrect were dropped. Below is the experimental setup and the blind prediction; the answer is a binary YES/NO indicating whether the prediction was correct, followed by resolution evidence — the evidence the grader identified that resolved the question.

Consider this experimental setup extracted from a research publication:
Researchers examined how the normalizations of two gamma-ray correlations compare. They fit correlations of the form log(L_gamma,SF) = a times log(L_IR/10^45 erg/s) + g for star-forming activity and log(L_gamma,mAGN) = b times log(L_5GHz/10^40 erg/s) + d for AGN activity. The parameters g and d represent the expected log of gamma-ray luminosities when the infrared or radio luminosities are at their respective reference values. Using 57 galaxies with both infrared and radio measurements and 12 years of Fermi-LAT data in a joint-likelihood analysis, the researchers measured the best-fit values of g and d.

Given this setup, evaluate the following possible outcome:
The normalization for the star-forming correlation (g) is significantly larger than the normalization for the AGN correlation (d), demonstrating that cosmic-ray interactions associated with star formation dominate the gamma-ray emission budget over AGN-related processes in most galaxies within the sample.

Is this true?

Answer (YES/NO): NO